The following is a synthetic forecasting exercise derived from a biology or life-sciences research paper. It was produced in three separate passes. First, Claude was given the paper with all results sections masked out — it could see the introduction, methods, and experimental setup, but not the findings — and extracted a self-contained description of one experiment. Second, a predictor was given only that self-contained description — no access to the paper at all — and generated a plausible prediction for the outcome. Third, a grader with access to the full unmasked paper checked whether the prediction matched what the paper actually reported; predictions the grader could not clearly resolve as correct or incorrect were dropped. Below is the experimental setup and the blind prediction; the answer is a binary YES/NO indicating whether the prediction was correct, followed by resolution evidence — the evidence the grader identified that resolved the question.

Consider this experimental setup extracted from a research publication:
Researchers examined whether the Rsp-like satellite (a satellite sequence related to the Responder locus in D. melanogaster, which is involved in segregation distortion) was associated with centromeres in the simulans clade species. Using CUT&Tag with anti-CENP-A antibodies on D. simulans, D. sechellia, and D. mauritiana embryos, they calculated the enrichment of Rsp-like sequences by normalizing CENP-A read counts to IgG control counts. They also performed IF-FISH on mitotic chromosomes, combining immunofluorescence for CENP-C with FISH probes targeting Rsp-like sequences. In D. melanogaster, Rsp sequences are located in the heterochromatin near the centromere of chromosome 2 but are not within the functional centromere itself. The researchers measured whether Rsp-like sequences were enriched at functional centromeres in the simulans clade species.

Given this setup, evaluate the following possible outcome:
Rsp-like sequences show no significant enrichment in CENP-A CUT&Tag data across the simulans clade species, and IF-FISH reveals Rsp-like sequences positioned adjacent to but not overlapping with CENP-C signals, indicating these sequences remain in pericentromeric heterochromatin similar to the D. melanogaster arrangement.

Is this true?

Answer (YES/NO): YES